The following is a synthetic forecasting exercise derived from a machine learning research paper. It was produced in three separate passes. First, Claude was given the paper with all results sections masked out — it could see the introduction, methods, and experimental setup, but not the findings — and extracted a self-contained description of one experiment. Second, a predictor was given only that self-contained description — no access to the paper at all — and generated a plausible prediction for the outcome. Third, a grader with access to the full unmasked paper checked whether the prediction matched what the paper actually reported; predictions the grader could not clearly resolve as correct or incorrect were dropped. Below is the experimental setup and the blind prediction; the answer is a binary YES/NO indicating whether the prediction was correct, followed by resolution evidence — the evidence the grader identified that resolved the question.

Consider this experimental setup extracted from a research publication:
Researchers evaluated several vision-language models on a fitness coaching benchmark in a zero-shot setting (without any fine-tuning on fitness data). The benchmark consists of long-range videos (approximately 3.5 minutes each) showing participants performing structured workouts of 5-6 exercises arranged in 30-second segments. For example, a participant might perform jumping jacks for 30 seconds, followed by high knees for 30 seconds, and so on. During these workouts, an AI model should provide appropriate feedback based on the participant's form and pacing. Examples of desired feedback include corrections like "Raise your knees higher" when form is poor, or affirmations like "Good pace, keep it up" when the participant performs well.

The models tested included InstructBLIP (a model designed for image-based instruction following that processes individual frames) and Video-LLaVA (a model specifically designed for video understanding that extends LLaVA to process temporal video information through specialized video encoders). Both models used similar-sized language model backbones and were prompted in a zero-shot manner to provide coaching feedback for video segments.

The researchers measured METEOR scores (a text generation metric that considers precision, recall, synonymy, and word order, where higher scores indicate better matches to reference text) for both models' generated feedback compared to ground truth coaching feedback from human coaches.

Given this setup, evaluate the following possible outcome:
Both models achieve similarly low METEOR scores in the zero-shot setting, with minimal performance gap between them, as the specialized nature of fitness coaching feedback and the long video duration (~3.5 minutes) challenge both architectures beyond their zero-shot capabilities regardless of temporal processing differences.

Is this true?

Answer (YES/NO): YES